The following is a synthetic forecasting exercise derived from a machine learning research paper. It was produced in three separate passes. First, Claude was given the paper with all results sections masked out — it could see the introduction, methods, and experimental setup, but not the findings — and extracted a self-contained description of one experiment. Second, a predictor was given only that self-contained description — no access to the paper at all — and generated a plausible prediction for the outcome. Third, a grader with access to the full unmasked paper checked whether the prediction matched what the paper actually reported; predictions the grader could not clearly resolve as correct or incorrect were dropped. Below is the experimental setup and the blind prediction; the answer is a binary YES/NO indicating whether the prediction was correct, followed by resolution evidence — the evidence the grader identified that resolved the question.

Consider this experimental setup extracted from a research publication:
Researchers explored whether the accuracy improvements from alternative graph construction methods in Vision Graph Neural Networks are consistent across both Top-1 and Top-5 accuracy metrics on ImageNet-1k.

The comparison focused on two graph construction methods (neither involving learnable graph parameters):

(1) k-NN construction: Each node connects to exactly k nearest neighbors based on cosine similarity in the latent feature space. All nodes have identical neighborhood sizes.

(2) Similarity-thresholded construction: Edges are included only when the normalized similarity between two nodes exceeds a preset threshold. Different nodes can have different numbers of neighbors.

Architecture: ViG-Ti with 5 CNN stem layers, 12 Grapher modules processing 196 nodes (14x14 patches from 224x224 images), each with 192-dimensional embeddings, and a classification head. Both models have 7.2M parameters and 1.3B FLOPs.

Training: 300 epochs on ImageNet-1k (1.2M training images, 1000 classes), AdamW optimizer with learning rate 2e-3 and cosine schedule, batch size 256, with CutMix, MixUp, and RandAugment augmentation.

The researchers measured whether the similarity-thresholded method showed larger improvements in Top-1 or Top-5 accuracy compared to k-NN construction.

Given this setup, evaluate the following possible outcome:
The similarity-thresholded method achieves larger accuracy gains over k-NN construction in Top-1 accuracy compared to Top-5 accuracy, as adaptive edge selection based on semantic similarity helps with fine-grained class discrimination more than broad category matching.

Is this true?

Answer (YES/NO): YES